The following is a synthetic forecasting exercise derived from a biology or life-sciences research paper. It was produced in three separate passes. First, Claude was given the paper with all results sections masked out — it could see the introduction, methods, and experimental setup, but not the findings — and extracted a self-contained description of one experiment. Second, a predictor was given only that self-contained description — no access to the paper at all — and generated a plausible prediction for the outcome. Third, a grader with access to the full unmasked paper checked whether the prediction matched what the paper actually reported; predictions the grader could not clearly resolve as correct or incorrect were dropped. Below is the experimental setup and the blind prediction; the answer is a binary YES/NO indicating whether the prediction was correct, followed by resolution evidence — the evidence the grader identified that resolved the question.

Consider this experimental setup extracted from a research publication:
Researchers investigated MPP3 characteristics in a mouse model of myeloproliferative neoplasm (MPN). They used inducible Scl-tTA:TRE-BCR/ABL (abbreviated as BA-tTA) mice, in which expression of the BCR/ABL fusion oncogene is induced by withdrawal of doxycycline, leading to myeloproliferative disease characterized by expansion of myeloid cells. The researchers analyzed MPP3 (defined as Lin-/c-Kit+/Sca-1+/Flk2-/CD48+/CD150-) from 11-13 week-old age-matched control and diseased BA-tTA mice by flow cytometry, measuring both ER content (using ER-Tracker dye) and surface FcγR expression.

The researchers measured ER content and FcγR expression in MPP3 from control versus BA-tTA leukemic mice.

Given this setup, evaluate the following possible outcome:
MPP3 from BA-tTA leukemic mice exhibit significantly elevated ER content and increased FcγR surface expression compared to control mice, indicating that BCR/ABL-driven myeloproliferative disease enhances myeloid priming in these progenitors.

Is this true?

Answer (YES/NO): YES